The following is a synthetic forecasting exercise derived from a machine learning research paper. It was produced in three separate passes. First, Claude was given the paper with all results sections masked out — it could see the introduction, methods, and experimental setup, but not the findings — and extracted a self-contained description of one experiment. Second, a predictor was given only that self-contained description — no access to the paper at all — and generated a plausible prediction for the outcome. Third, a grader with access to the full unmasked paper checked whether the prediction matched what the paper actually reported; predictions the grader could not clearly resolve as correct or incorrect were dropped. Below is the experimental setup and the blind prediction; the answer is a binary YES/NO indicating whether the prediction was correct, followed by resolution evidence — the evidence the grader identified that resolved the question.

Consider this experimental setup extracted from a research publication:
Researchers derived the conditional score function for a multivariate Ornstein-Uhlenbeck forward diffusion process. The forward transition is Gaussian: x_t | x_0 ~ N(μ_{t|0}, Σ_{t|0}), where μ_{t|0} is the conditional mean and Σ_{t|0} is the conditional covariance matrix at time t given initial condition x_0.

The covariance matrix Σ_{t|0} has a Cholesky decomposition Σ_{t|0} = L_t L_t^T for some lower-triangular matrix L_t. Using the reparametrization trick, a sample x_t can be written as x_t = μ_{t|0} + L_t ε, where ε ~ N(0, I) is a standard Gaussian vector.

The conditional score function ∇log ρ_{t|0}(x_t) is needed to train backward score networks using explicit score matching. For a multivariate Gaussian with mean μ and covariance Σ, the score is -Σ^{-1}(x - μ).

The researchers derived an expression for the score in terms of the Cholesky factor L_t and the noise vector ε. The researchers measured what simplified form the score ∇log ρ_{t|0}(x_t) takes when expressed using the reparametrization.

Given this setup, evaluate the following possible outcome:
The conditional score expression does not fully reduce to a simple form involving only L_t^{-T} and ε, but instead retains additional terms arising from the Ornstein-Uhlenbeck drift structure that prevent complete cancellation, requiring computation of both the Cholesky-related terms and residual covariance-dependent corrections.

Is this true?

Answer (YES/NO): NO